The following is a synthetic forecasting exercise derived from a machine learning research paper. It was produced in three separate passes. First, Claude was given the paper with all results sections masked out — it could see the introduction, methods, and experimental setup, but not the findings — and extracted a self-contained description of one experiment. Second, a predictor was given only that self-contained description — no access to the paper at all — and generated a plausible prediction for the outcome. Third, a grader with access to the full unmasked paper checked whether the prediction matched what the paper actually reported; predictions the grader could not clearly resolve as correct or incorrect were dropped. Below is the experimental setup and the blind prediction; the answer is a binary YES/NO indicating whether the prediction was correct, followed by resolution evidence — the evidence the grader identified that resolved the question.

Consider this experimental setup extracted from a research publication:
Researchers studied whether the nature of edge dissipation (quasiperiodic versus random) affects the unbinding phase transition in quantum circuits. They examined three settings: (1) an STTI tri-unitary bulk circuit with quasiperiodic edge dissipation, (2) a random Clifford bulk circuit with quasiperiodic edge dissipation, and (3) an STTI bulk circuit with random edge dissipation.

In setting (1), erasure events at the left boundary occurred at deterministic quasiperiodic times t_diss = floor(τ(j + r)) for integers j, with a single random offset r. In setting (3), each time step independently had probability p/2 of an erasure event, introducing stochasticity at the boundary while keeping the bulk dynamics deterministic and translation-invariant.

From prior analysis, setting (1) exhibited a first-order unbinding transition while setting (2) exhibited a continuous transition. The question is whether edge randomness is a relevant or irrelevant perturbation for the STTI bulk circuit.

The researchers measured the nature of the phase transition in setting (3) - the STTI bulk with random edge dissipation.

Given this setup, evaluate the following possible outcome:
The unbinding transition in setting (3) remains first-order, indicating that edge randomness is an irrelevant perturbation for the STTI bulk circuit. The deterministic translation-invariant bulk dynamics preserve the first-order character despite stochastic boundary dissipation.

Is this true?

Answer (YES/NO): NO